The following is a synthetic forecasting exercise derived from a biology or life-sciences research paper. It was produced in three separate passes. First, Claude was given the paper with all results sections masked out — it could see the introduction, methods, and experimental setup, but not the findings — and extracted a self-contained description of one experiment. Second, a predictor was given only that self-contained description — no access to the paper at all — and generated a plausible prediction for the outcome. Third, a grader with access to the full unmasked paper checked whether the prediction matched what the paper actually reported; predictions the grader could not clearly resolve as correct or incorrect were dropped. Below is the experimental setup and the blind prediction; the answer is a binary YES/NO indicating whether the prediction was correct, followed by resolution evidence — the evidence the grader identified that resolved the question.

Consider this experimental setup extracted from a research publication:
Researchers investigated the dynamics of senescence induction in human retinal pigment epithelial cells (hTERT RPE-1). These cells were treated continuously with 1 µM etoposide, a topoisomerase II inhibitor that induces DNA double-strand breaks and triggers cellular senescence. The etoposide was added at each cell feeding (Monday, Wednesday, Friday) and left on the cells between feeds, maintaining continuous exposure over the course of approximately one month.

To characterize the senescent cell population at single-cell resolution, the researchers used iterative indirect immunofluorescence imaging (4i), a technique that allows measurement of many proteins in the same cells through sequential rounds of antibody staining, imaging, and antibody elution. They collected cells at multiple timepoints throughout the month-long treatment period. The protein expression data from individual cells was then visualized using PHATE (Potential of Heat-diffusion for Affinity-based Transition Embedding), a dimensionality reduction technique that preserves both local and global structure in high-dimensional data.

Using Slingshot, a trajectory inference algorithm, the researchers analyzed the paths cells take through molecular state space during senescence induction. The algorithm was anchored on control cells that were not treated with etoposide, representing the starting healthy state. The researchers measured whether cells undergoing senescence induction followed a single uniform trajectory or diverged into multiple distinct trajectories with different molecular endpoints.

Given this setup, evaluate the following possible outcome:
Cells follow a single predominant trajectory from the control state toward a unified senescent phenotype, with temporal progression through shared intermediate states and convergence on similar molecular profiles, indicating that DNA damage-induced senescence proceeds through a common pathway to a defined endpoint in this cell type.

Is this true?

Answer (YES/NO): NO